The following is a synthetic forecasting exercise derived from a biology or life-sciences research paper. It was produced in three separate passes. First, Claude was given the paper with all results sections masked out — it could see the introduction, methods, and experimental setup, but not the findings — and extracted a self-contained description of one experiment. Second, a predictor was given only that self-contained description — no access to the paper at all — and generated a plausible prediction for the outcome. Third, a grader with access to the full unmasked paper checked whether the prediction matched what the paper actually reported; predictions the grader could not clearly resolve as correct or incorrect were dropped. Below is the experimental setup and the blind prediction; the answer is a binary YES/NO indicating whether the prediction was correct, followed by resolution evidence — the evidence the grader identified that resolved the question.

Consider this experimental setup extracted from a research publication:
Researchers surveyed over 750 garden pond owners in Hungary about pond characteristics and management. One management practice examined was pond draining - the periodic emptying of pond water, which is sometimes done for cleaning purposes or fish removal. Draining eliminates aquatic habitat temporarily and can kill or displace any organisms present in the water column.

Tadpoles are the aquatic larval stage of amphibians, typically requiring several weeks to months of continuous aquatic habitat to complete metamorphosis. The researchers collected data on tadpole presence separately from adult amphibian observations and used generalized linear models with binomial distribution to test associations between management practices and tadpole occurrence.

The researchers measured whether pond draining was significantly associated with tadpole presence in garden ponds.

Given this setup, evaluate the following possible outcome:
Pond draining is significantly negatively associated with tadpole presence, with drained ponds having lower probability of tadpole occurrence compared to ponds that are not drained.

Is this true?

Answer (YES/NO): NO